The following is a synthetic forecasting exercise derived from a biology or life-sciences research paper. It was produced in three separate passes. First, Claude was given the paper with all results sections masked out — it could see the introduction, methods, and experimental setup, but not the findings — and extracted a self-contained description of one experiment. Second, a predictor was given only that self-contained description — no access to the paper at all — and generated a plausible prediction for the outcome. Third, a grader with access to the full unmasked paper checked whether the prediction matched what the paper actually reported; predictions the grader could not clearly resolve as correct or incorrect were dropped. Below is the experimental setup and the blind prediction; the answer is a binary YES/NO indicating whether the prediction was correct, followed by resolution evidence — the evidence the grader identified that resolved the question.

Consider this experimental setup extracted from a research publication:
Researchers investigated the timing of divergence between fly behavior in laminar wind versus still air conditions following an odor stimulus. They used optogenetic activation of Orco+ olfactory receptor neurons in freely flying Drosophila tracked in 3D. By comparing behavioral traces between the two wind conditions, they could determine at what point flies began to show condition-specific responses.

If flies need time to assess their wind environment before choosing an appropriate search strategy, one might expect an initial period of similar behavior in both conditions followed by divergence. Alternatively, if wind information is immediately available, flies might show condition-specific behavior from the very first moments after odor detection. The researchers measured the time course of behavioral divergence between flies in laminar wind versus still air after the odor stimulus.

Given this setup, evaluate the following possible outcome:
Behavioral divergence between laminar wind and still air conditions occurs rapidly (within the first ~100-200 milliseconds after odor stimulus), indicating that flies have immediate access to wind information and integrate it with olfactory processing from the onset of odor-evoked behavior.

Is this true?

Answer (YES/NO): NO